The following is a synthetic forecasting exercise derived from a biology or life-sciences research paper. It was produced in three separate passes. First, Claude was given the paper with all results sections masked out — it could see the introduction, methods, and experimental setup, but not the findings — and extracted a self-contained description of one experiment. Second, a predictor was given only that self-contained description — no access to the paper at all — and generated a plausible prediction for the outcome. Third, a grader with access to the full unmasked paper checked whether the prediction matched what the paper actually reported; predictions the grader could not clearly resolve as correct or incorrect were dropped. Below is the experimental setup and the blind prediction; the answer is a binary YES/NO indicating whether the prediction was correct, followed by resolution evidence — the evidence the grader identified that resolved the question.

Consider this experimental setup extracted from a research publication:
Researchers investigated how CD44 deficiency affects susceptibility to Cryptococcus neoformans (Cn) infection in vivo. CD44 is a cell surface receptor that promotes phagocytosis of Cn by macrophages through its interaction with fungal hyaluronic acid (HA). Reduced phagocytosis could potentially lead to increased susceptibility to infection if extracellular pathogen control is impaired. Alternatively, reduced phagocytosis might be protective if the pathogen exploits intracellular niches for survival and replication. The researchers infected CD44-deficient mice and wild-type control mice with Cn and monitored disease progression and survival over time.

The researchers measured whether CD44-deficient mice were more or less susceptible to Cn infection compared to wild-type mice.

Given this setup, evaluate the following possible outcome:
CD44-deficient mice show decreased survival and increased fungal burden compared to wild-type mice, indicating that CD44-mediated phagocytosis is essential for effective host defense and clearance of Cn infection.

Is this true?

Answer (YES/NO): NO